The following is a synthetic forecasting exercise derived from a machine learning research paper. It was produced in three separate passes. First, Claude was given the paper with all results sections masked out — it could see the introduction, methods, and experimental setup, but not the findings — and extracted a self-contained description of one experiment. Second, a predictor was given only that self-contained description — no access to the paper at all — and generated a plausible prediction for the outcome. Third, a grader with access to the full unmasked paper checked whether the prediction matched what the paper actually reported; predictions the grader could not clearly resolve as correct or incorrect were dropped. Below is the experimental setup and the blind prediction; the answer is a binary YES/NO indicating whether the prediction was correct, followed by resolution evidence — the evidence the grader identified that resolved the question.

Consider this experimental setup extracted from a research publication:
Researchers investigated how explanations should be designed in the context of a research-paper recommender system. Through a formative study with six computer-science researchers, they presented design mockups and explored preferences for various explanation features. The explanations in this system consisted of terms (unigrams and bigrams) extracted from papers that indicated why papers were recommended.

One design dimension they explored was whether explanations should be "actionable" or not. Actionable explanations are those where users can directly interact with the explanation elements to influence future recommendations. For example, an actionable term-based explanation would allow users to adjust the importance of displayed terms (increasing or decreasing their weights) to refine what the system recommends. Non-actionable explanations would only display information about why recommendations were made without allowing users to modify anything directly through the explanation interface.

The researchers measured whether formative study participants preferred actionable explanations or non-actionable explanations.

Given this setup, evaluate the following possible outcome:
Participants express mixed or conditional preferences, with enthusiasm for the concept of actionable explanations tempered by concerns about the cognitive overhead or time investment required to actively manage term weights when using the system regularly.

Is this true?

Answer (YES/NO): NO